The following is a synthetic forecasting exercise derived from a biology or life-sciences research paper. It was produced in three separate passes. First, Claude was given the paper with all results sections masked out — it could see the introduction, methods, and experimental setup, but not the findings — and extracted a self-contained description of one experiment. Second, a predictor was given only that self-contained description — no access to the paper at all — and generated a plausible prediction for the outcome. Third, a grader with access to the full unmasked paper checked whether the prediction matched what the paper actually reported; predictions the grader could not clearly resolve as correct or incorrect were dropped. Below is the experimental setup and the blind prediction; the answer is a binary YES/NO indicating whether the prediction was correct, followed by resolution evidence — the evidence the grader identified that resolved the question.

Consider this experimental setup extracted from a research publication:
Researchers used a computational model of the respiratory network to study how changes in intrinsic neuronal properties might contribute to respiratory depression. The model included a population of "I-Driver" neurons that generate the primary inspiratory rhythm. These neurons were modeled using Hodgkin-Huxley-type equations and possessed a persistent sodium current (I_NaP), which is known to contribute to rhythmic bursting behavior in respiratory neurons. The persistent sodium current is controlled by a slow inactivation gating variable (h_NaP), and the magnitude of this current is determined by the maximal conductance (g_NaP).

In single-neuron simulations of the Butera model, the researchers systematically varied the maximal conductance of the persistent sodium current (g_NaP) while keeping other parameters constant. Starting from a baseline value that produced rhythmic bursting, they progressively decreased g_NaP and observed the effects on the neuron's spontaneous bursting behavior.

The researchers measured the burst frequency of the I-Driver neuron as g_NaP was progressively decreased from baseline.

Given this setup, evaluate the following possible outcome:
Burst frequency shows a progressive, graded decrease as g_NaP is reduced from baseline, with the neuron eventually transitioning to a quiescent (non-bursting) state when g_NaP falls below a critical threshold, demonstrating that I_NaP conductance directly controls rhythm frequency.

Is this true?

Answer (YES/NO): YES